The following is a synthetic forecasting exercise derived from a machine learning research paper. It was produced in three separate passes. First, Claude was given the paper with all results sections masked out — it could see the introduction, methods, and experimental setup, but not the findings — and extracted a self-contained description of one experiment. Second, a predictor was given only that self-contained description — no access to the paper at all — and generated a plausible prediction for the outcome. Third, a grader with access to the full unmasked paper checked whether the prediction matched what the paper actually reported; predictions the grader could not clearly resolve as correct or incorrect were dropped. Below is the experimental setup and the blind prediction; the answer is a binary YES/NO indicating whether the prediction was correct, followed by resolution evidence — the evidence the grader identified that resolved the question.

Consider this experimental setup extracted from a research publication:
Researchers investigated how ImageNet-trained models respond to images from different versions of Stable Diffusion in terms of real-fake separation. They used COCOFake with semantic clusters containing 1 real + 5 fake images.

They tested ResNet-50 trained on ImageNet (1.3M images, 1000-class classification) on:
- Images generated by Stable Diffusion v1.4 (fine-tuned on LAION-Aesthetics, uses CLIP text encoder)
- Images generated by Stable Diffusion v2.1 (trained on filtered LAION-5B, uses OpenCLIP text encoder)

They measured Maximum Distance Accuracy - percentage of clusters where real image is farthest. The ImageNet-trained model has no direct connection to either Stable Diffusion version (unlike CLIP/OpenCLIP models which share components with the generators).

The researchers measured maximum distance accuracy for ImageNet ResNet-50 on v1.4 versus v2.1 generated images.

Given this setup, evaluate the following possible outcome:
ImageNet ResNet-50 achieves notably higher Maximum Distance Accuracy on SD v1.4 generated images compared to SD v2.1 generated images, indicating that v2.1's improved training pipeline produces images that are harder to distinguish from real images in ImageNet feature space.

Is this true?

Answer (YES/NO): NO